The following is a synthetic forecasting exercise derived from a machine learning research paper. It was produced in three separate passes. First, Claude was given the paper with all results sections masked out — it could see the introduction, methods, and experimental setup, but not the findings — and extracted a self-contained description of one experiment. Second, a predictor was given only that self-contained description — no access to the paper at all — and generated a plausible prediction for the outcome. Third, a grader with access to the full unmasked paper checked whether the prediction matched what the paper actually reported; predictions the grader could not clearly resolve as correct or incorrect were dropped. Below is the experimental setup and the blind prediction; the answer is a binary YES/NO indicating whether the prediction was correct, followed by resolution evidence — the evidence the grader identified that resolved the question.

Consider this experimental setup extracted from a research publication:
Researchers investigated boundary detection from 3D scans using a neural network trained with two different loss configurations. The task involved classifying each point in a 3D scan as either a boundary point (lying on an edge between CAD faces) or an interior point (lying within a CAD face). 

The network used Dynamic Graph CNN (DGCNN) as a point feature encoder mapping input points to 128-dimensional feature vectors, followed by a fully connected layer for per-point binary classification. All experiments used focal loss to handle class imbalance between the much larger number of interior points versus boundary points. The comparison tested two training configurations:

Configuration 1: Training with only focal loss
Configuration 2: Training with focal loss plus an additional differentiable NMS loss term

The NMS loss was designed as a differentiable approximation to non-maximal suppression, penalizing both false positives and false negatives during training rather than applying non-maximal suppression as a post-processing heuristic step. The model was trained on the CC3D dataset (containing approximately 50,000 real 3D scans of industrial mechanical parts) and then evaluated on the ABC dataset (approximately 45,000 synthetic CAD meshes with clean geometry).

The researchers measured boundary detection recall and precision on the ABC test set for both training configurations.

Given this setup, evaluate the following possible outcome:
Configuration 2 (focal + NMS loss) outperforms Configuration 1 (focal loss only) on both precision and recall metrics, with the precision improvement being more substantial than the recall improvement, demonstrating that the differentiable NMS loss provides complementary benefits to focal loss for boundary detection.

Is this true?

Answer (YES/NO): NO